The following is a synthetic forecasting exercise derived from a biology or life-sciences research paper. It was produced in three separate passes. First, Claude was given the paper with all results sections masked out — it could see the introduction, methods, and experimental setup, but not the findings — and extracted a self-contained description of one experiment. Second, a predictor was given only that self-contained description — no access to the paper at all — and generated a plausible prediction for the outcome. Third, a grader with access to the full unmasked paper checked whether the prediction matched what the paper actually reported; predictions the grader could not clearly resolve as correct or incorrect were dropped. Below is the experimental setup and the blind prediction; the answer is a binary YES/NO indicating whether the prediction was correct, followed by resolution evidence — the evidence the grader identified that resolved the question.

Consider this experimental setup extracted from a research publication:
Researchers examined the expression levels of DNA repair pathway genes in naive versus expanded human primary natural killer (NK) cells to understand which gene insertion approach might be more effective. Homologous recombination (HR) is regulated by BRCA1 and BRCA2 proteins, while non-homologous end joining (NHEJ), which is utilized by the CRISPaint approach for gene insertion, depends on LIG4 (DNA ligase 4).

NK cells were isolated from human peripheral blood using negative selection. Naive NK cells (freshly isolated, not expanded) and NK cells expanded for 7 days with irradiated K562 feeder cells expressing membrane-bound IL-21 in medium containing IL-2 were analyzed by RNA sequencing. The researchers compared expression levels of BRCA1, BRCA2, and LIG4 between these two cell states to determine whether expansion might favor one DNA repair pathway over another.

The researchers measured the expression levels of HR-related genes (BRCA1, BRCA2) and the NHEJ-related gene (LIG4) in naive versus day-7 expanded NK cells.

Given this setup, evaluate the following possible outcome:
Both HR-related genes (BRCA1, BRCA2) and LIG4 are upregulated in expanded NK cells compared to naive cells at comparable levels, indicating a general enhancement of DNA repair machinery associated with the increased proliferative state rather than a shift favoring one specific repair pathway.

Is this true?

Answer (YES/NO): NO